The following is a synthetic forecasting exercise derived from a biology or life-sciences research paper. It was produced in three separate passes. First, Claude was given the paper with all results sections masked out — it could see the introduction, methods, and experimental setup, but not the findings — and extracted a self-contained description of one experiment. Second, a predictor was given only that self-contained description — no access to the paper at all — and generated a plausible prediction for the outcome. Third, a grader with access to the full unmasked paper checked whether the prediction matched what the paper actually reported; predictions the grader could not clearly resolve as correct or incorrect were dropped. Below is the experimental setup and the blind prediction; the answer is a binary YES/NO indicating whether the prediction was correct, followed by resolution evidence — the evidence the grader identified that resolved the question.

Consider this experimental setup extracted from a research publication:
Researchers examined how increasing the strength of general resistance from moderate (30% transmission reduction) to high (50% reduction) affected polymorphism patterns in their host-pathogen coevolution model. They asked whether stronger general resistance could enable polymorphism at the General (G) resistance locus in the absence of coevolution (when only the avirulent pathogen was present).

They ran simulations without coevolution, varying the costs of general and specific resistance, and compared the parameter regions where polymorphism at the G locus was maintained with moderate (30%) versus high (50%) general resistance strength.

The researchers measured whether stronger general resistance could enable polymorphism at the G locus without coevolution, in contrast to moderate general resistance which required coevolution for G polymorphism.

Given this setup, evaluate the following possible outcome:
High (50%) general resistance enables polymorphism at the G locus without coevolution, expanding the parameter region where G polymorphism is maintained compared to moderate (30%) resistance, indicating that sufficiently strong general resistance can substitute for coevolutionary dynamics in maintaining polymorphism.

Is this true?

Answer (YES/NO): YES